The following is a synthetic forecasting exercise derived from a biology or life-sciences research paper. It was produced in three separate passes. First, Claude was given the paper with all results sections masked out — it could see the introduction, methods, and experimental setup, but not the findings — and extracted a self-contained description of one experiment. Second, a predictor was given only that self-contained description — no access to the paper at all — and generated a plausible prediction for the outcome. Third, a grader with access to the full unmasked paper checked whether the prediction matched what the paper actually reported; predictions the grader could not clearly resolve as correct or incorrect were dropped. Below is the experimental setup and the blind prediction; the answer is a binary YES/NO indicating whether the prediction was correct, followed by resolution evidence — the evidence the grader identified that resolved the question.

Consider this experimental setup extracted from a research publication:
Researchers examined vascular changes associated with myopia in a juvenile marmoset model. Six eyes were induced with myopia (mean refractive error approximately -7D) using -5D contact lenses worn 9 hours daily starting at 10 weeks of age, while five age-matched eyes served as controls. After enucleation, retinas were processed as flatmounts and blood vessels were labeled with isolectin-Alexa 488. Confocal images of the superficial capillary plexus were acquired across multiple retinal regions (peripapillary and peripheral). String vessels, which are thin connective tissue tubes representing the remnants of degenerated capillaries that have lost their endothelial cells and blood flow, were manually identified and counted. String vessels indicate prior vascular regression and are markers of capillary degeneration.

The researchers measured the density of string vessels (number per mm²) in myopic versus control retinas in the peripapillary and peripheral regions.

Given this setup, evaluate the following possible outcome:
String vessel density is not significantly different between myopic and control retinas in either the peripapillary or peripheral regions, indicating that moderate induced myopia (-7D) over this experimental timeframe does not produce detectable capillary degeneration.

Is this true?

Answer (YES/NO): NO